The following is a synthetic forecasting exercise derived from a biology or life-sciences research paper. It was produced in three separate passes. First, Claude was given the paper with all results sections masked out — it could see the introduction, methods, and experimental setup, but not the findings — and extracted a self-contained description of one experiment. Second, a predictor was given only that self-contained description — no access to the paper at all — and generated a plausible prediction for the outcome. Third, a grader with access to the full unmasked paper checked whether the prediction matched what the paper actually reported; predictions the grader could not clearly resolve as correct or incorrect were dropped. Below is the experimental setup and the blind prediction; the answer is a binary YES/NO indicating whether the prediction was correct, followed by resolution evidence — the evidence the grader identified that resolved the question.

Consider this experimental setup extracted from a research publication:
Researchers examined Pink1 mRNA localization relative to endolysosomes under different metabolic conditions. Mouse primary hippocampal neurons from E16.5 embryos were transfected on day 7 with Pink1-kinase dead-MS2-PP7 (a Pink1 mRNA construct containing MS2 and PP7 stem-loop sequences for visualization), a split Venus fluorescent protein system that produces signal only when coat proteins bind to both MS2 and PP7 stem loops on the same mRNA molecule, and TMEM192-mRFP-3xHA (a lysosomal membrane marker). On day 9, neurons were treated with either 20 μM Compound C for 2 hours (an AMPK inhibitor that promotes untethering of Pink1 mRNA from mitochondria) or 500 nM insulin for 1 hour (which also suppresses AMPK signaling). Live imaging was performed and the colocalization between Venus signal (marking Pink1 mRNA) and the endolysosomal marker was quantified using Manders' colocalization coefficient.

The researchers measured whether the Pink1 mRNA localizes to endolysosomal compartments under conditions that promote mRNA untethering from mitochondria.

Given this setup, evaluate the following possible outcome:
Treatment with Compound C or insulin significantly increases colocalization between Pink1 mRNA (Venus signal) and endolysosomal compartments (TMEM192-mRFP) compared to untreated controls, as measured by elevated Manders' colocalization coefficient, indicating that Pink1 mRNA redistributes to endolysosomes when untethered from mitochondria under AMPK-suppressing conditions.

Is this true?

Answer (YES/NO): YES